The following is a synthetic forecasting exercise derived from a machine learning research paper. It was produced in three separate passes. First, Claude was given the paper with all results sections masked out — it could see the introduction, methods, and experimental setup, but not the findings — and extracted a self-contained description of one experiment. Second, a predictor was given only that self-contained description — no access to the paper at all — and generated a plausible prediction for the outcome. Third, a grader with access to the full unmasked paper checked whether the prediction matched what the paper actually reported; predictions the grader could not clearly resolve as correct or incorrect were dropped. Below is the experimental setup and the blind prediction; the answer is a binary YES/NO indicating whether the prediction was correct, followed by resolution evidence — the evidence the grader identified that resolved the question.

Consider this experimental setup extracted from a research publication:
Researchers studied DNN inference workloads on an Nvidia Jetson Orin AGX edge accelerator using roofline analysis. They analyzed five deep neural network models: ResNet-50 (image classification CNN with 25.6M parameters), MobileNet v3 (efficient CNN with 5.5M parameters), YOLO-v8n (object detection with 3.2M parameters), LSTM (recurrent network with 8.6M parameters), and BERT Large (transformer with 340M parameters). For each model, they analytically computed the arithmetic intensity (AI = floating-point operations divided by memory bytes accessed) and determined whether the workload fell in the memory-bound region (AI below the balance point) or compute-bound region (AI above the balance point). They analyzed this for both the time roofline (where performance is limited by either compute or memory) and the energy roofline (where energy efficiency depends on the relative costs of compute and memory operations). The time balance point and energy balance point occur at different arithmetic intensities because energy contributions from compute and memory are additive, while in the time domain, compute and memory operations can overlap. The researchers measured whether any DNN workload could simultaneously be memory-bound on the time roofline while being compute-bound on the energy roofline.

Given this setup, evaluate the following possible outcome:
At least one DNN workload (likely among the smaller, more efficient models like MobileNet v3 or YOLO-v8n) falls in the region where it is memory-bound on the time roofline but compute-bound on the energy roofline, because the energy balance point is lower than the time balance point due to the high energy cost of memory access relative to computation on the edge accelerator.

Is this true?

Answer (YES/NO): YES